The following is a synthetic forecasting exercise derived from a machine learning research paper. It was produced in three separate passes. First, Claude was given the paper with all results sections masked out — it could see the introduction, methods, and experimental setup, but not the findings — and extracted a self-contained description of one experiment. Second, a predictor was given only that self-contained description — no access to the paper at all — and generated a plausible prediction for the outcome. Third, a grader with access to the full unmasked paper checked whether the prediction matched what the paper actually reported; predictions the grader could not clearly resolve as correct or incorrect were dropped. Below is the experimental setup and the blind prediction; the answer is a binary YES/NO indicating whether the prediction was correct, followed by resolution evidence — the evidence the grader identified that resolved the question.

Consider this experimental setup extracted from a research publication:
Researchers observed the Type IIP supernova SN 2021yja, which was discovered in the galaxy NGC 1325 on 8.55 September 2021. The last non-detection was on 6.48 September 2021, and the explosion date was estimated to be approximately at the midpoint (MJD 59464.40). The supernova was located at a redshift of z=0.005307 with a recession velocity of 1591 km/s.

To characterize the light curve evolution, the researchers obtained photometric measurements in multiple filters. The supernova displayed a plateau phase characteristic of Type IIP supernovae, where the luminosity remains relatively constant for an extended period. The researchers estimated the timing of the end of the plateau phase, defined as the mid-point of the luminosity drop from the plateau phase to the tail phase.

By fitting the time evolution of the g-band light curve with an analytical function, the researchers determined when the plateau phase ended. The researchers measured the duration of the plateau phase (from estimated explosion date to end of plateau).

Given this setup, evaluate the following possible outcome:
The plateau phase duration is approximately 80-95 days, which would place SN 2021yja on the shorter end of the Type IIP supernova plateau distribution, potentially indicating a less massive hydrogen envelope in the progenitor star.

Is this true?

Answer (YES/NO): NO